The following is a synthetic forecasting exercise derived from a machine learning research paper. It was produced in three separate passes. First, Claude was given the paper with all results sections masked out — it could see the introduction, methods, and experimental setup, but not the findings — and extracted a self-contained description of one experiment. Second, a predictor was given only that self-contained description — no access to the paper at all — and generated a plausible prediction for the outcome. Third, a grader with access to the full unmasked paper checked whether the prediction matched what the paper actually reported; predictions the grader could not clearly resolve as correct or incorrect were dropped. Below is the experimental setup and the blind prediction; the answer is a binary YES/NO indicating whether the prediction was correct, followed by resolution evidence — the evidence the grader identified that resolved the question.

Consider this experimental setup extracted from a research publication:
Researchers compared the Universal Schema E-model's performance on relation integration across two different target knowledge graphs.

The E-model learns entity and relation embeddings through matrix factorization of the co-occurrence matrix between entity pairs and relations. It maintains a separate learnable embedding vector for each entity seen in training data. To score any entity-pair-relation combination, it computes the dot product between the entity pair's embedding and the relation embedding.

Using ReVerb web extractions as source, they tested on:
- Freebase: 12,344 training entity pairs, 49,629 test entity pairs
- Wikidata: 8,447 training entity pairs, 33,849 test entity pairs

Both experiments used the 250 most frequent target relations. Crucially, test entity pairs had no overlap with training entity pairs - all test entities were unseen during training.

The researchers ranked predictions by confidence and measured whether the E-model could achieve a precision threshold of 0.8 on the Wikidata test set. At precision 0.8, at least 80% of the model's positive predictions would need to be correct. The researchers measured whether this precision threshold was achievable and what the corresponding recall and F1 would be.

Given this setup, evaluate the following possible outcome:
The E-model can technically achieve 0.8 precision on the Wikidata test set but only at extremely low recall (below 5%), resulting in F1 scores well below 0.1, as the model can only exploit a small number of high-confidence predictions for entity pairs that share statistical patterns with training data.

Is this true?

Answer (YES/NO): NO